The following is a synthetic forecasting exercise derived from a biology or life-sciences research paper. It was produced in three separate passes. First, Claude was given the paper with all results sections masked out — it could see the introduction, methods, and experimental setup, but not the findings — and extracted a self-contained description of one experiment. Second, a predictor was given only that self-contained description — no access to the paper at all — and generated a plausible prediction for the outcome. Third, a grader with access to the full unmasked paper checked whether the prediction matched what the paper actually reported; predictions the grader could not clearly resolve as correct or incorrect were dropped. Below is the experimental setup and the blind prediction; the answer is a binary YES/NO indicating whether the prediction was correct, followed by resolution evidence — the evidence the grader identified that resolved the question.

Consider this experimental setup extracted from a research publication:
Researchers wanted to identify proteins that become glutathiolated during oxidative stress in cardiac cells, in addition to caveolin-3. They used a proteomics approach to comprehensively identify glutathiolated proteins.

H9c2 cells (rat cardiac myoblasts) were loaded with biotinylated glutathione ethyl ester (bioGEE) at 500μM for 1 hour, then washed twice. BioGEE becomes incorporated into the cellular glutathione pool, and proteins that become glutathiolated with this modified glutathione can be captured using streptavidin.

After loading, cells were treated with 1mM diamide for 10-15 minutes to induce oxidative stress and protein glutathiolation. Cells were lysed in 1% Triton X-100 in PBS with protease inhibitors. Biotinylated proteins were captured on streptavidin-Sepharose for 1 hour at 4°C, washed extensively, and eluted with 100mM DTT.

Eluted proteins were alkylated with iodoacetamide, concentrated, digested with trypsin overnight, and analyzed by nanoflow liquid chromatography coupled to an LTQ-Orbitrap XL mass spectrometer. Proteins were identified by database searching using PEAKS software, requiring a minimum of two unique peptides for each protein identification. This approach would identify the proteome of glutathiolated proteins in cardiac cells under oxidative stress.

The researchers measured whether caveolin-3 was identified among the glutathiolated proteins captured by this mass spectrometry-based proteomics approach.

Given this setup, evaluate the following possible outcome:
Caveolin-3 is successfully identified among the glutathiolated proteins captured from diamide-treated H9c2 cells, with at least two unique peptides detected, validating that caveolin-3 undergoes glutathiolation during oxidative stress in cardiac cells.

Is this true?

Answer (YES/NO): NO